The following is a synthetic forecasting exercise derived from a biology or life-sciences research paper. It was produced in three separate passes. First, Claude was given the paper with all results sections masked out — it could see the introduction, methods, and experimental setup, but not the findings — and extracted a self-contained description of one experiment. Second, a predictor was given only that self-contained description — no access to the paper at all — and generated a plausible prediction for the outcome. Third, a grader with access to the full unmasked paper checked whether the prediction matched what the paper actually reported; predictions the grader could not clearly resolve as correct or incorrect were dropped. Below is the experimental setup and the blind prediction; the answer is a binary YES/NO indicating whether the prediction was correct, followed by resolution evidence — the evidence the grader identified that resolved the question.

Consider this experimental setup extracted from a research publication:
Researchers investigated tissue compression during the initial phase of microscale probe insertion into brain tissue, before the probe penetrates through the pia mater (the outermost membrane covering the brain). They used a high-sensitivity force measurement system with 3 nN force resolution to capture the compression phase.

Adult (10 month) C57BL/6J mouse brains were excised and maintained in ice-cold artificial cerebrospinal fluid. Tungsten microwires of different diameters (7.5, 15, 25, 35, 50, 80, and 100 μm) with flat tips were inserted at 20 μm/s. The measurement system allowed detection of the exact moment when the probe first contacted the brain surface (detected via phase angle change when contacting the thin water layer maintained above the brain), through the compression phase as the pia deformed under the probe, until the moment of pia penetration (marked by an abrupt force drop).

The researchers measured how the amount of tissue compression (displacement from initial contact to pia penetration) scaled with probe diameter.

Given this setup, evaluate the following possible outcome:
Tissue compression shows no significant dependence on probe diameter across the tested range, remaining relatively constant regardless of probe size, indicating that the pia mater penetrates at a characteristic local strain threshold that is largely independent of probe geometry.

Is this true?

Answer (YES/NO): NO